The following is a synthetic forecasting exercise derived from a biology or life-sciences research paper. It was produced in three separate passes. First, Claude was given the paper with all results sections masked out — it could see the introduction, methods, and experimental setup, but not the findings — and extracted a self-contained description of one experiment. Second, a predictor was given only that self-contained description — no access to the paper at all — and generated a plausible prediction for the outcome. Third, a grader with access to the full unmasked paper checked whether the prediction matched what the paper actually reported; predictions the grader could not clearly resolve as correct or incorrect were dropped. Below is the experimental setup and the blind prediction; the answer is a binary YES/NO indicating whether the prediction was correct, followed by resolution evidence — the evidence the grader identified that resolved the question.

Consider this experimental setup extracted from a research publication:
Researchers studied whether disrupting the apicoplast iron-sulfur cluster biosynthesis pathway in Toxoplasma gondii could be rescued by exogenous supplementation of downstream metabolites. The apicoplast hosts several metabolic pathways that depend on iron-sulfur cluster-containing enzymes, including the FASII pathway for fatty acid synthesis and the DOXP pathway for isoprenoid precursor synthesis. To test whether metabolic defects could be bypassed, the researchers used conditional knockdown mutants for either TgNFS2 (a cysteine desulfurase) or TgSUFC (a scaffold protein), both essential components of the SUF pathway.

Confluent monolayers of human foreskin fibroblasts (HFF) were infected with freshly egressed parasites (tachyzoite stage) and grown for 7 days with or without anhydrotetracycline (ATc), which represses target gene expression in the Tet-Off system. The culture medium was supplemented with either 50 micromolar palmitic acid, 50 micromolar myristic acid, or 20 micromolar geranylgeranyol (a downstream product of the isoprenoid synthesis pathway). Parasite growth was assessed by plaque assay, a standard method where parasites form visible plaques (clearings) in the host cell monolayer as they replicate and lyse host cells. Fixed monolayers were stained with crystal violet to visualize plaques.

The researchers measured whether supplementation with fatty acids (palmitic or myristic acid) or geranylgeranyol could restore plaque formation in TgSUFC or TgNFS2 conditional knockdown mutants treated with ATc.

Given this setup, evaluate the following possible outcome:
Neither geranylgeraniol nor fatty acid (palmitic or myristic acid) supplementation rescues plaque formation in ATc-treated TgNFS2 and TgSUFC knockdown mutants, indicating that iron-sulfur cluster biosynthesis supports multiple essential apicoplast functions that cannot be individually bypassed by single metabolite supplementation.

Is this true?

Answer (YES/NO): NO